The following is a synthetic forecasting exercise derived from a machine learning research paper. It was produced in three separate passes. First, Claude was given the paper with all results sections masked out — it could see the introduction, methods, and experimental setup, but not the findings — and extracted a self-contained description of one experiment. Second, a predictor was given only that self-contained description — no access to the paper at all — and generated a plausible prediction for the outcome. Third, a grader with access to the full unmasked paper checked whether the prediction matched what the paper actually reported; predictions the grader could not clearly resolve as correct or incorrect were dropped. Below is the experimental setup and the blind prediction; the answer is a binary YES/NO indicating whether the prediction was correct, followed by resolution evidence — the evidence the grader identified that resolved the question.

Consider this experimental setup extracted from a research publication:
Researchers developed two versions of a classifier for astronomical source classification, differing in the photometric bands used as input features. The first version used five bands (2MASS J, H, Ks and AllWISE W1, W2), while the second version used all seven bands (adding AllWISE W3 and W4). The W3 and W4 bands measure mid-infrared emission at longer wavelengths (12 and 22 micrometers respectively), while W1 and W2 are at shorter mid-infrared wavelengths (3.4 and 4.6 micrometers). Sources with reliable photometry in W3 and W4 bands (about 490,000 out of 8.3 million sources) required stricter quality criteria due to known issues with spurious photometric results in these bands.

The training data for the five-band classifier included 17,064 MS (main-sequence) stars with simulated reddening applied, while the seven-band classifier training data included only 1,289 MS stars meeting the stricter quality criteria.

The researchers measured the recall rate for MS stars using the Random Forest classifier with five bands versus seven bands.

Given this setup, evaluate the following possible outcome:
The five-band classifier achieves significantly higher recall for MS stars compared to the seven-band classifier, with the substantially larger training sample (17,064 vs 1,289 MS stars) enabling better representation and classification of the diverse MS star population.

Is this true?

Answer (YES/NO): YES